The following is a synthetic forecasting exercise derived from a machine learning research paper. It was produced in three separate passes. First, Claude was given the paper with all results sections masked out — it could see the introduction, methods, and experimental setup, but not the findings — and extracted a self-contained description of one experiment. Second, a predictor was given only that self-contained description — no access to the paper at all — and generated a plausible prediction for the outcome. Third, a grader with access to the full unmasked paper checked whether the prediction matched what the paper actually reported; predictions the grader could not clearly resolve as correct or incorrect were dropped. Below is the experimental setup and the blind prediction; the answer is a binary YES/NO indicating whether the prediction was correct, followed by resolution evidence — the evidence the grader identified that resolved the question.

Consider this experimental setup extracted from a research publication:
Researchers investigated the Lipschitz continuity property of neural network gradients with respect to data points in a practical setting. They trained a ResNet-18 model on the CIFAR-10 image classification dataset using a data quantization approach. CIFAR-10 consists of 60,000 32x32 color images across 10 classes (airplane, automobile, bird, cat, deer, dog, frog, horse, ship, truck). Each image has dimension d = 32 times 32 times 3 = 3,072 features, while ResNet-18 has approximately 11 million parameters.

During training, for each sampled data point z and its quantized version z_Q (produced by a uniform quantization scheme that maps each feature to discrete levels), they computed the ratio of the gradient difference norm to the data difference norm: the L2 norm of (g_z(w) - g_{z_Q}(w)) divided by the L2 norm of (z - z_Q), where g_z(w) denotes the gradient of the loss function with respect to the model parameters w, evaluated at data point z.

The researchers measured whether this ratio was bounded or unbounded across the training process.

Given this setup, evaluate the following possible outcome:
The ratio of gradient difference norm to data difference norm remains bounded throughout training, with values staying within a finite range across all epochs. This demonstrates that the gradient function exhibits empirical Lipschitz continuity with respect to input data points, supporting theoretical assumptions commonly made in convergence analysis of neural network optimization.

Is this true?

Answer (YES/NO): YES